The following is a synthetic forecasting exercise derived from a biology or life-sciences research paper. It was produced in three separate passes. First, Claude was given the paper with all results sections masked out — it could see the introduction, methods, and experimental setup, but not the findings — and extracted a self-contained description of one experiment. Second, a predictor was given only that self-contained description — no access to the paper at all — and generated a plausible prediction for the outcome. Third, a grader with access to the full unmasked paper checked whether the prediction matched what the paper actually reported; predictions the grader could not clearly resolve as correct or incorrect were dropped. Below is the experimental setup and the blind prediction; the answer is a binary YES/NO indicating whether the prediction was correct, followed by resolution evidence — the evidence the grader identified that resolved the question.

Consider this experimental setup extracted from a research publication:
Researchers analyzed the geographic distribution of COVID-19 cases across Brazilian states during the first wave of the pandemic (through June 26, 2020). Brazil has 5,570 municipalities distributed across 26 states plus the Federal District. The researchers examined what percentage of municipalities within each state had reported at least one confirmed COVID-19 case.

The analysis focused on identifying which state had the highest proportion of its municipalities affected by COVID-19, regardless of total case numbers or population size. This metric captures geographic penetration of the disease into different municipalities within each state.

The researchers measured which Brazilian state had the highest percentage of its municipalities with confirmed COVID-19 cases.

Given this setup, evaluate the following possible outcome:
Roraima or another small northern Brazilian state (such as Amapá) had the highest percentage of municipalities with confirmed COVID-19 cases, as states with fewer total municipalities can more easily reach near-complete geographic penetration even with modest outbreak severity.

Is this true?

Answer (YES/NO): NO